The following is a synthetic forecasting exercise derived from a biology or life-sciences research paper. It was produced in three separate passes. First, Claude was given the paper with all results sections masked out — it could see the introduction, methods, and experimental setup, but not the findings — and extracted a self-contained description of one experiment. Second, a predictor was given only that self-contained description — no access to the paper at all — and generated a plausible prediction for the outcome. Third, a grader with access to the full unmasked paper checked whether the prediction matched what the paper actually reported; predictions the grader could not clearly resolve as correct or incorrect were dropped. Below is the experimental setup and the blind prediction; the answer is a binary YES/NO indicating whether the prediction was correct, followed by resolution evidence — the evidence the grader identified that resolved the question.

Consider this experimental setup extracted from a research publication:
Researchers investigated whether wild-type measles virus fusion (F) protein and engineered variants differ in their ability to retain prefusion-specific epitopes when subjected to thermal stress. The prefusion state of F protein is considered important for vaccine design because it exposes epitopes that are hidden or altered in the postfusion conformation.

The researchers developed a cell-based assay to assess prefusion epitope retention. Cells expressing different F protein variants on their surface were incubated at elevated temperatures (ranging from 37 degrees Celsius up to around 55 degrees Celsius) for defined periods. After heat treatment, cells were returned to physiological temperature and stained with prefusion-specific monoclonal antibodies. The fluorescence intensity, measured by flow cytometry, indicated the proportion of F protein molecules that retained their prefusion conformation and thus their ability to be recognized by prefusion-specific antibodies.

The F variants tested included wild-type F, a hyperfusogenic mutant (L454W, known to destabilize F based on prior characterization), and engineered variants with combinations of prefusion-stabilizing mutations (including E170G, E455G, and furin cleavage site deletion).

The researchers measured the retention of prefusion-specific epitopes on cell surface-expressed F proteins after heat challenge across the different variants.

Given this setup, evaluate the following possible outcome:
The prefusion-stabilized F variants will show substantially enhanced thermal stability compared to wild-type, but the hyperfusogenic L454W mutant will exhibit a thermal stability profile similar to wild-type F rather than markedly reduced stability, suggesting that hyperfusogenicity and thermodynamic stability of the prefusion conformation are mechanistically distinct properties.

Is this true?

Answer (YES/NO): NO